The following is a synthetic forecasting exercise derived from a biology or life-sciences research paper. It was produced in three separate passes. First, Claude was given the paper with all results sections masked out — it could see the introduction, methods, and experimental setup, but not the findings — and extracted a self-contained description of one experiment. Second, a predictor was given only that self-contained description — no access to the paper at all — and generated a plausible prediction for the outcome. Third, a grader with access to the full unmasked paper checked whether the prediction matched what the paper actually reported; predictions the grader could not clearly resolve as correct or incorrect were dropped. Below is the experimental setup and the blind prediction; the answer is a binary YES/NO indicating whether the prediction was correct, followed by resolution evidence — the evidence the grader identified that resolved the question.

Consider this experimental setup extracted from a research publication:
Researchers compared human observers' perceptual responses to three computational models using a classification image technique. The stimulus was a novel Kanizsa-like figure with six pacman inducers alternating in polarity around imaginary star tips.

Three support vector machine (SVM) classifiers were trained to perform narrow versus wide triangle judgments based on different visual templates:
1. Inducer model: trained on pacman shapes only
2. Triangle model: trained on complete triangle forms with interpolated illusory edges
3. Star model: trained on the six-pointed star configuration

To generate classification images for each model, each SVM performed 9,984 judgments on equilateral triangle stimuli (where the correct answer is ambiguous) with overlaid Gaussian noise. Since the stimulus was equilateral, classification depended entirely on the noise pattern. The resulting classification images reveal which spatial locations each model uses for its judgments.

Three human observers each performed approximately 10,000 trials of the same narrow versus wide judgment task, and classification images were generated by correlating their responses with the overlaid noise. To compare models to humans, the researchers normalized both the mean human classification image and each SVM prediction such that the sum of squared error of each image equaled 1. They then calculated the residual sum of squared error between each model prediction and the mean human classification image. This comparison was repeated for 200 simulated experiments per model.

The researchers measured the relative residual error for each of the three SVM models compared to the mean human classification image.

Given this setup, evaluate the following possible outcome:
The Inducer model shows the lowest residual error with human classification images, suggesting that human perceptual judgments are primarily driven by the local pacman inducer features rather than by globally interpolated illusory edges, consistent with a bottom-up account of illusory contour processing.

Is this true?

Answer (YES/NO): NO